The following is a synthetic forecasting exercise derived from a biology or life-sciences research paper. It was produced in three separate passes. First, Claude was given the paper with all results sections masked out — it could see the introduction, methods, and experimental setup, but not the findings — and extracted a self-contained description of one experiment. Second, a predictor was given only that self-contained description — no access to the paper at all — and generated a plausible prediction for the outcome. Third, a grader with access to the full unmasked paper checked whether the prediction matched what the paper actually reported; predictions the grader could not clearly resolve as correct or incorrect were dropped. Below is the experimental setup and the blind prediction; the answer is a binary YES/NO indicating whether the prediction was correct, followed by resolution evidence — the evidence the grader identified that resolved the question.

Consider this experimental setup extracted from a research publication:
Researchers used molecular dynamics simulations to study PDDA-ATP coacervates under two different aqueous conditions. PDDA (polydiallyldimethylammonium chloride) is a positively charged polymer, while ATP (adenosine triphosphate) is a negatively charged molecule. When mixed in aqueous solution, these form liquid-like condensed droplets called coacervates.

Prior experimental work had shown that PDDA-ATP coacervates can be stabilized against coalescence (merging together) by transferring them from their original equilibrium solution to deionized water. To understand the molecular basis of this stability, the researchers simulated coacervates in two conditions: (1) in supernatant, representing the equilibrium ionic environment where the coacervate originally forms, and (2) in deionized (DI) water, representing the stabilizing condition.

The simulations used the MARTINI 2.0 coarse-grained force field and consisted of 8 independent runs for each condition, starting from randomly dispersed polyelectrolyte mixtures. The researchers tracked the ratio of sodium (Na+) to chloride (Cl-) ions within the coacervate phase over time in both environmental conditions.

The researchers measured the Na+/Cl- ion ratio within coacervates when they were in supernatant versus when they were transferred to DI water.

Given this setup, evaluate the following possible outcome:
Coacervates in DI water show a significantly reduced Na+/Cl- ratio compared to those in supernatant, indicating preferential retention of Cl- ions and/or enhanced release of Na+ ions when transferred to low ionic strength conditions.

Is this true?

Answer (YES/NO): NO